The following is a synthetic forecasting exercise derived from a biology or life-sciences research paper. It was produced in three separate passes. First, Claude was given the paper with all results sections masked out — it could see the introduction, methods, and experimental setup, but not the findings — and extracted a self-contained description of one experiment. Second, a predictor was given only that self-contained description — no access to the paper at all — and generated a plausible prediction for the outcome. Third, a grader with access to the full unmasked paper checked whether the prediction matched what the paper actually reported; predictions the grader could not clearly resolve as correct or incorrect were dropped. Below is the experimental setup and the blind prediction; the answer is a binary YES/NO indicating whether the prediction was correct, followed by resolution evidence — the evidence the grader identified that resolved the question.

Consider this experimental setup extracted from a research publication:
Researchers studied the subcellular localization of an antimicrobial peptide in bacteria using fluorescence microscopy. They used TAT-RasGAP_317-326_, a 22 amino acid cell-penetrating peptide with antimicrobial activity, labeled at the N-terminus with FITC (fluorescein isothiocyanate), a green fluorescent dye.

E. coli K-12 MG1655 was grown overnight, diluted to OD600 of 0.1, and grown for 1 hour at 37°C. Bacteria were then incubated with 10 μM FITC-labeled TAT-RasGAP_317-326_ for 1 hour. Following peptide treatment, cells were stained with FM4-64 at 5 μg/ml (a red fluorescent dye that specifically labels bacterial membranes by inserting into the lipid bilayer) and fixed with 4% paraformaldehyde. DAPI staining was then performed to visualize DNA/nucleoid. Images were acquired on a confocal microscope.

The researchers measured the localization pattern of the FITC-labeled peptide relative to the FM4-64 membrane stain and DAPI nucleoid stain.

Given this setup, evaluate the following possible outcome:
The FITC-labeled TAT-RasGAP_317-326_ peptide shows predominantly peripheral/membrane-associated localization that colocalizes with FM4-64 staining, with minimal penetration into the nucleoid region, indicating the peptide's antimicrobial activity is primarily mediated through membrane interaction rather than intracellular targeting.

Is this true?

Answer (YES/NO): NO